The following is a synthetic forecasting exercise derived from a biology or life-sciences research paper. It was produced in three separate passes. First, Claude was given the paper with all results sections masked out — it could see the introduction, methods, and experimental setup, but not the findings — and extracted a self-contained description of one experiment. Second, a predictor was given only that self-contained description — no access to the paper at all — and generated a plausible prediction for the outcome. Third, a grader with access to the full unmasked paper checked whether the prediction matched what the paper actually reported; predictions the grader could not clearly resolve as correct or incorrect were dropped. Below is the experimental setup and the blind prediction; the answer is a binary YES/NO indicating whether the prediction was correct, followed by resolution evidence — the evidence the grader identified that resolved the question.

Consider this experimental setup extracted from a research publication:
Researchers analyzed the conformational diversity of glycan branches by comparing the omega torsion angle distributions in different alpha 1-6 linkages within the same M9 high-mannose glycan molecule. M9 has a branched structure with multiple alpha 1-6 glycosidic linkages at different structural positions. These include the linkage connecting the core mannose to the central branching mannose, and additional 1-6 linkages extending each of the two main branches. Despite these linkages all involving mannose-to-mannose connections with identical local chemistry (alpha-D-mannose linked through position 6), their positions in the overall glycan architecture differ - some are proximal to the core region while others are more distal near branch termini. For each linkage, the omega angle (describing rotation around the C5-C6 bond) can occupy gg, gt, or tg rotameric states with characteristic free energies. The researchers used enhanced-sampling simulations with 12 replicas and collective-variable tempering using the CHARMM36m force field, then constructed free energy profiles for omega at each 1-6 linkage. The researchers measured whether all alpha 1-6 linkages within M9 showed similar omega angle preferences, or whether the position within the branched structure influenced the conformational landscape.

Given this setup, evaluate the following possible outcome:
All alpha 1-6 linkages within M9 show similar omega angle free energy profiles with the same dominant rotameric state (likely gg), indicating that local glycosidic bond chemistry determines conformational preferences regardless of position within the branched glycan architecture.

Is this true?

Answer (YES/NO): NO